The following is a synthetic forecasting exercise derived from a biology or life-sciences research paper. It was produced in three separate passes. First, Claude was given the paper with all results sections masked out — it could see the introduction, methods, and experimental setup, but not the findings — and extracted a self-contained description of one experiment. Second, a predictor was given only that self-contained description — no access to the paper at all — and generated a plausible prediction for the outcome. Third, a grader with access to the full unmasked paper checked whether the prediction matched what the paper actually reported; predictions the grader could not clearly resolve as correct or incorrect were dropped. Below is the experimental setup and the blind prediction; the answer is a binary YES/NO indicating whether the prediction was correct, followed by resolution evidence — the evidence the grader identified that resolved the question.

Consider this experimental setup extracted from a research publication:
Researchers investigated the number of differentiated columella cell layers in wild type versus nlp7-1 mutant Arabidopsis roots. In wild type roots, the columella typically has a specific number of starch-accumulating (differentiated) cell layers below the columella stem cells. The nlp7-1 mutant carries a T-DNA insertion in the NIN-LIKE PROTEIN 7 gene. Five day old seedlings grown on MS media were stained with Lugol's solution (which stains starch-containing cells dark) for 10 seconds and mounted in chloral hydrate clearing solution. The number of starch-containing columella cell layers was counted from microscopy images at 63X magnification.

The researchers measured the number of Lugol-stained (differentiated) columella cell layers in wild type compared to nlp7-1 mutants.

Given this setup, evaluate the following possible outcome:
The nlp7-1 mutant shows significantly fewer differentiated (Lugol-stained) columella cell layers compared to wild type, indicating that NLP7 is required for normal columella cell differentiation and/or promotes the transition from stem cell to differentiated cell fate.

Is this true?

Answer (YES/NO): NO